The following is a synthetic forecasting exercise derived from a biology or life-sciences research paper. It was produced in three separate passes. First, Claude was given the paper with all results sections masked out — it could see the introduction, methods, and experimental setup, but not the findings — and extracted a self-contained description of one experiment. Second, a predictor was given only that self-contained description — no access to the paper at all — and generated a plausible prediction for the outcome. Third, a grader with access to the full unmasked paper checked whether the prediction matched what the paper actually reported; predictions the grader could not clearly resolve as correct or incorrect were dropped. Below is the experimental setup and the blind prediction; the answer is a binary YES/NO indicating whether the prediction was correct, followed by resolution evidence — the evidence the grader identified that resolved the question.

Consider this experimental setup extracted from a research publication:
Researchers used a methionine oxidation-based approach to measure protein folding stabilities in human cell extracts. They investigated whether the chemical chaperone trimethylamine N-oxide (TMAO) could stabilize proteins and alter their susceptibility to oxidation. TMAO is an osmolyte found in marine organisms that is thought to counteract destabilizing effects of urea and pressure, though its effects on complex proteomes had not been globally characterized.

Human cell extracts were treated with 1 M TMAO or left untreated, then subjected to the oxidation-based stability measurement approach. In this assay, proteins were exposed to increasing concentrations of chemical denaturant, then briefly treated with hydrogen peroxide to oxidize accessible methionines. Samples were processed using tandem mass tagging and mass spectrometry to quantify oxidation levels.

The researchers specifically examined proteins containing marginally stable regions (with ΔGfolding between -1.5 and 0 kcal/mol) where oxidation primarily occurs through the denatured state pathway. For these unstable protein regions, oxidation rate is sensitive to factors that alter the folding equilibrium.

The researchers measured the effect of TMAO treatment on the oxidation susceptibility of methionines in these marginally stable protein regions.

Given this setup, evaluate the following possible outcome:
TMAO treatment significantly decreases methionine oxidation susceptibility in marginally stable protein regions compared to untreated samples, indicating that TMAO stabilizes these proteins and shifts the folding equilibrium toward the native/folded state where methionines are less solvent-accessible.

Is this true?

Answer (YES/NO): YES